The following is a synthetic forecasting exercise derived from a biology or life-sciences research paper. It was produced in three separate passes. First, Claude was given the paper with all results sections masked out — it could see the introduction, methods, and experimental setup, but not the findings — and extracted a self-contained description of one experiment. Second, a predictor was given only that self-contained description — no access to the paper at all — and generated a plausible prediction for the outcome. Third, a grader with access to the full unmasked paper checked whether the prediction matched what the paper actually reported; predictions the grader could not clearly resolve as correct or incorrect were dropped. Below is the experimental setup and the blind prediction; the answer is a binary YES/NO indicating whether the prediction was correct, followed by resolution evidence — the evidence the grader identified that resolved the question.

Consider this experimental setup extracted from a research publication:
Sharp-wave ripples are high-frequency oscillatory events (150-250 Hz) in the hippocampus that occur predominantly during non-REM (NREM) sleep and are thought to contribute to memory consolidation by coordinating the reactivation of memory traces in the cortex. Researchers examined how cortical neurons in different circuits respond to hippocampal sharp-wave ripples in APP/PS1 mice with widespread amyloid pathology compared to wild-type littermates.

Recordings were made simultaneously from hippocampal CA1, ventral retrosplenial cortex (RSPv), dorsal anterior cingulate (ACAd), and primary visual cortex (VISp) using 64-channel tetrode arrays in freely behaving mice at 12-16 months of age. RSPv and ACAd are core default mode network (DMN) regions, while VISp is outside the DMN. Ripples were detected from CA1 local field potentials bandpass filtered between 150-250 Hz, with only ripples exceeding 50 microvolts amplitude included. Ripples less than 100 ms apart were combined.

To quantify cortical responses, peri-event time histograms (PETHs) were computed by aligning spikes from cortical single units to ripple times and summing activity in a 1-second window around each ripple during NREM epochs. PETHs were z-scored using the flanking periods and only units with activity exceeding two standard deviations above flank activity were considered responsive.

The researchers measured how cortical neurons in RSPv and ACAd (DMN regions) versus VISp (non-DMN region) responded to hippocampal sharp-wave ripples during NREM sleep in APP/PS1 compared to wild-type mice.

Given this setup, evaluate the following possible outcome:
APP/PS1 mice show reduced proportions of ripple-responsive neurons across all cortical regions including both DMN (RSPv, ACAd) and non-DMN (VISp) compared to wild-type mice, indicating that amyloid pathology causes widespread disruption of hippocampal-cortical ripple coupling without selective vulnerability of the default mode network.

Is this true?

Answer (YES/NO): NO